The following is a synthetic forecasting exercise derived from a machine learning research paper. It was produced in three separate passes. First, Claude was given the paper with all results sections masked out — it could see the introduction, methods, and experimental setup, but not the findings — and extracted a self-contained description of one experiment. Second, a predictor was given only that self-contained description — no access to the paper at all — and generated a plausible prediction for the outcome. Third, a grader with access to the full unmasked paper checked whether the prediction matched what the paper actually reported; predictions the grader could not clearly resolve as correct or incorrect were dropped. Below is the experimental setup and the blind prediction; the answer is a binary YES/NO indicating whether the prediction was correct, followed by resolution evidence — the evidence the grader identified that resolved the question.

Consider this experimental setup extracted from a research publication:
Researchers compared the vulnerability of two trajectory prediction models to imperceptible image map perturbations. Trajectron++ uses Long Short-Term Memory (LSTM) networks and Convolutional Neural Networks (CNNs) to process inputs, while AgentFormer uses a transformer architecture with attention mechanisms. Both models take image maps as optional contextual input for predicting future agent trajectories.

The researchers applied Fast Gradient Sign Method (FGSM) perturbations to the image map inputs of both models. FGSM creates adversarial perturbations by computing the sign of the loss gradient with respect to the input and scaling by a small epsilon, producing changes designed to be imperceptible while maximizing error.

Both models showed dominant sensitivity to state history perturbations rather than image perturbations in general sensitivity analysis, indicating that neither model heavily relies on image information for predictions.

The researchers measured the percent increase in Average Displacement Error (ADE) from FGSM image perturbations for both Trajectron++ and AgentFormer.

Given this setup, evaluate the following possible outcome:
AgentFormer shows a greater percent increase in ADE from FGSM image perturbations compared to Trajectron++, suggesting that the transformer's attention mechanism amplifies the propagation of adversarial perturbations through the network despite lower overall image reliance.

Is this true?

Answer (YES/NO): YES